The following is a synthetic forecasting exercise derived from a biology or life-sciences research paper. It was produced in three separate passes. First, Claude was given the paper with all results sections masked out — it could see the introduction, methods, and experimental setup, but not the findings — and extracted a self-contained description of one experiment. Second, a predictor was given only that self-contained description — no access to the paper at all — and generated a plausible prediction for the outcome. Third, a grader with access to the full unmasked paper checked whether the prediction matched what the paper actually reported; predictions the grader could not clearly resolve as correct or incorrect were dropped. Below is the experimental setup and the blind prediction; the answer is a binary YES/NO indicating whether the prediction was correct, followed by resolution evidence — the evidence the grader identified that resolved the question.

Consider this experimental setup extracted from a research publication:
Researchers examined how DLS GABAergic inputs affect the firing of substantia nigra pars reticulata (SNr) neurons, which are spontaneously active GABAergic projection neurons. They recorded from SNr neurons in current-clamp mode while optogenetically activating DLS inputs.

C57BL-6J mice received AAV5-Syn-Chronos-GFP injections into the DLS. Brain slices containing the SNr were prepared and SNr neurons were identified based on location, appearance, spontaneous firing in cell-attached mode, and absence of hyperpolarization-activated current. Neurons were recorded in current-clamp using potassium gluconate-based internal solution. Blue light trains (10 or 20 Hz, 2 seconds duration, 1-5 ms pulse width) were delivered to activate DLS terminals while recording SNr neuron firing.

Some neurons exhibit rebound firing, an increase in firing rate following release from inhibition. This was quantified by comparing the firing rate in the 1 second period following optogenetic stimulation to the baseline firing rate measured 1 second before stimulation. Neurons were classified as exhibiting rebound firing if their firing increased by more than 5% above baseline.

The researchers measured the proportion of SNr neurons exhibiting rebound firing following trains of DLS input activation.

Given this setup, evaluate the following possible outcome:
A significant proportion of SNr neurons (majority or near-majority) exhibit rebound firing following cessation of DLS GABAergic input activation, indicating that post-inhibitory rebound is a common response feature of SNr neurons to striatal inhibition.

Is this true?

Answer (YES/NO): NO